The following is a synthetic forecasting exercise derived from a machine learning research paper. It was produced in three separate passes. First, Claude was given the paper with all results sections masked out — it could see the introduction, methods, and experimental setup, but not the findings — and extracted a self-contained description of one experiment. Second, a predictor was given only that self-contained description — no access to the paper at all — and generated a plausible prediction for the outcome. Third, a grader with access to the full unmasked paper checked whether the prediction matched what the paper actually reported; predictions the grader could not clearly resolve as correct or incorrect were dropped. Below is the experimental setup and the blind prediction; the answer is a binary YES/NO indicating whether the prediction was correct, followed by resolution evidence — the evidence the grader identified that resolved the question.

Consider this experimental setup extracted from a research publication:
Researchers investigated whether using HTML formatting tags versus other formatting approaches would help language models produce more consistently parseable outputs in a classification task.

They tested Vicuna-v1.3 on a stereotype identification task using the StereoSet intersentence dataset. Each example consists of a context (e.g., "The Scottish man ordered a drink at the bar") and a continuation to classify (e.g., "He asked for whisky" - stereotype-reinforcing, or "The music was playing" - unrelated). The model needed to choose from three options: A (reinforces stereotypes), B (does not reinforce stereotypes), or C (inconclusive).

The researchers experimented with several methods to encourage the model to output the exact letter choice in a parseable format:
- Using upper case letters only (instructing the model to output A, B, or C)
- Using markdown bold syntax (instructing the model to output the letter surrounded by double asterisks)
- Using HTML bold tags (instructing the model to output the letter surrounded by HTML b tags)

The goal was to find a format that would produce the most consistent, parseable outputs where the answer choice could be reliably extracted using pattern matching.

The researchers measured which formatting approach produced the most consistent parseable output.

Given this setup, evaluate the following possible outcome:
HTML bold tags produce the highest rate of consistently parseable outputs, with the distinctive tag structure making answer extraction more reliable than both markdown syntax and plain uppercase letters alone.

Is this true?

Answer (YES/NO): YES